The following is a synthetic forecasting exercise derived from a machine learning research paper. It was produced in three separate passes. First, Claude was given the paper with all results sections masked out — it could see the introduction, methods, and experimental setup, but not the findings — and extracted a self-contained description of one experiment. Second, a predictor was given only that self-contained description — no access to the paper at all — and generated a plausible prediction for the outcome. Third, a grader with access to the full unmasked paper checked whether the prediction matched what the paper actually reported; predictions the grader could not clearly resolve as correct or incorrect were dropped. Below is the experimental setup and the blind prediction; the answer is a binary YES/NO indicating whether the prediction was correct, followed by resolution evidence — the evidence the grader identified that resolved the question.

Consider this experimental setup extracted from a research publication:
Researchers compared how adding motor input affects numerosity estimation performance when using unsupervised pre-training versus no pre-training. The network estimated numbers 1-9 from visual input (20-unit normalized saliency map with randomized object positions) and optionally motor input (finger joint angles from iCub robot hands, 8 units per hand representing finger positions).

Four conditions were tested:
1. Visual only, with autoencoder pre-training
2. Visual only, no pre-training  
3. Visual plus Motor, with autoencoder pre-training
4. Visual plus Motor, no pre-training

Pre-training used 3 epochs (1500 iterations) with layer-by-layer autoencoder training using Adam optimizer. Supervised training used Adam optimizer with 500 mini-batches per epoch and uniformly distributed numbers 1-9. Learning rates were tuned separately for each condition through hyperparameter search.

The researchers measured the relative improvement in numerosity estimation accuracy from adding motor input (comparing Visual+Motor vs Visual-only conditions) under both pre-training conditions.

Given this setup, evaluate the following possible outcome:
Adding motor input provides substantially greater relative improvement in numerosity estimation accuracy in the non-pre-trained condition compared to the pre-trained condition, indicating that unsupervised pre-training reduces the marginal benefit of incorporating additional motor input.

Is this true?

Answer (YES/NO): YES